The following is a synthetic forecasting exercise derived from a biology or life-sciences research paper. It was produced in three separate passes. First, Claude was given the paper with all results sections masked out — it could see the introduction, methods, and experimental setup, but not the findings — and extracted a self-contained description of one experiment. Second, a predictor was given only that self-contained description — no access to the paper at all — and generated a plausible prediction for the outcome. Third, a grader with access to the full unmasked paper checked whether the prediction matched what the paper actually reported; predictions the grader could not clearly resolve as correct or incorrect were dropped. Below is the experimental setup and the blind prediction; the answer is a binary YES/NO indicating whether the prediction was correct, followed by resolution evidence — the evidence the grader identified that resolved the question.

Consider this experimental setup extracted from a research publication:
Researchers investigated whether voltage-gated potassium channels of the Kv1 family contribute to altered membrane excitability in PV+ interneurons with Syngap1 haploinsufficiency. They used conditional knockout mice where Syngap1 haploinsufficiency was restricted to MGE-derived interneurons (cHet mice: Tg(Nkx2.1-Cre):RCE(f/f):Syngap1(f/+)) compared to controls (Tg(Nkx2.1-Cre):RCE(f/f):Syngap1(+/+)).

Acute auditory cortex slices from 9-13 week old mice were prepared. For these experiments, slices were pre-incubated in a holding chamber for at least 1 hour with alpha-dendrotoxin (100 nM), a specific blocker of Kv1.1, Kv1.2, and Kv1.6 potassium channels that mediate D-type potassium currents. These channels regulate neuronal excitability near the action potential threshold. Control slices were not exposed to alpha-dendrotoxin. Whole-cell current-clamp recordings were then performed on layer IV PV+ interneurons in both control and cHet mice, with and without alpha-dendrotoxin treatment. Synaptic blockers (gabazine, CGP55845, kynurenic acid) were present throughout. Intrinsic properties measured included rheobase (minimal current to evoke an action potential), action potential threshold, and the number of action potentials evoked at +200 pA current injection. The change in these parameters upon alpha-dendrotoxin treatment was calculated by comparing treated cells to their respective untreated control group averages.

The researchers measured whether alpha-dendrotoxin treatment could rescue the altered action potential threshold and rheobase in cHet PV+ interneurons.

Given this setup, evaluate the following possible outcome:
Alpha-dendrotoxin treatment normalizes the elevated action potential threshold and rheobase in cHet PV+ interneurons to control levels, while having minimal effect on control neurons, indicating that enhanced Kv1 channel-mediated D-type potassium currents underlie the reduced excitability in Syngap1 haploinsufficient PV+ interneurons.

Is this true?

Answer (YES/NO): NO